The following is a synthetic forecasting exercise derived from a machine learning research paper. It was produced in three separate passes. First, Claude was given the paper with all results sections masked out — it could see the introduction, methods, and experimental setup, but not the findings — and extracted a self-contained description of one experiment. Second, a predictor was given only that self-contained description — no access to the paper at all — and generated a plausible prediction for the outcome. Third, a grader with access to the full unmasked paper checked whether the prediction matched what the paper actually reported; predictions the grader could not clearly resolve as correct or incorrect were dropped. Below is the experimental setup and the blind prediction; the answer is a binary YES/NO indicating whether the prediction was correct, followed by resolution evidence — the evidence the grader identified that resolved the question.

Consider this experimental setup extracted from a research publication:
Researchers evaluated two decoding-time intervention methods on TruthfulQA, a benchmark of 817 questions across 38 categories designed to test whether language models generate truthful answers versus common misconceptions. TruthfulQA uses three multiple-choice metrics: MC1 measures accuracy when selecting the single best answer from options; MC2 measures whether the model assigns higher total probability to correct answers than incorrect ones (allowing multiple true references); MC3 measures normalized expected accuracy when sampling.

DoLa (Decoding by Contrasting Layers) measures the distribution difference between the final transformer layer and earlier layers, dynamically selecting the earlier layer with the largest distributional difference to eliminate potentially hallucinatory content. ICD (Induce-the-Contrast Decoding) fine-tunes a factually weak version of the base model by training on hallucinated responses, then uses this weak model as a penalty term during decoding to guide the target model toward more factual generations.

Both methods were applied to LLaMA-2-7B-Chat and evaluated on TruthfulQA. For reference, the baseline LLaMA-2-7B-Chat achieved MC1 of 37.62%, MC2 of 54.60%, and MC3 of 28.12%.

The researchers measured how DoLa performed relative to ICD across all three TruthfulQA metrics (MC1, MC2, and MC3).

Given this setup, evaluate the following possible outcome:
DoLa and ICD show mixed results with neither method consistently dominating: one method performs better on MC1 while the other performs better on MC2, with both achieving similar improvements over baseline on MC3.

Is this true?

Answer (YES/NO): NO